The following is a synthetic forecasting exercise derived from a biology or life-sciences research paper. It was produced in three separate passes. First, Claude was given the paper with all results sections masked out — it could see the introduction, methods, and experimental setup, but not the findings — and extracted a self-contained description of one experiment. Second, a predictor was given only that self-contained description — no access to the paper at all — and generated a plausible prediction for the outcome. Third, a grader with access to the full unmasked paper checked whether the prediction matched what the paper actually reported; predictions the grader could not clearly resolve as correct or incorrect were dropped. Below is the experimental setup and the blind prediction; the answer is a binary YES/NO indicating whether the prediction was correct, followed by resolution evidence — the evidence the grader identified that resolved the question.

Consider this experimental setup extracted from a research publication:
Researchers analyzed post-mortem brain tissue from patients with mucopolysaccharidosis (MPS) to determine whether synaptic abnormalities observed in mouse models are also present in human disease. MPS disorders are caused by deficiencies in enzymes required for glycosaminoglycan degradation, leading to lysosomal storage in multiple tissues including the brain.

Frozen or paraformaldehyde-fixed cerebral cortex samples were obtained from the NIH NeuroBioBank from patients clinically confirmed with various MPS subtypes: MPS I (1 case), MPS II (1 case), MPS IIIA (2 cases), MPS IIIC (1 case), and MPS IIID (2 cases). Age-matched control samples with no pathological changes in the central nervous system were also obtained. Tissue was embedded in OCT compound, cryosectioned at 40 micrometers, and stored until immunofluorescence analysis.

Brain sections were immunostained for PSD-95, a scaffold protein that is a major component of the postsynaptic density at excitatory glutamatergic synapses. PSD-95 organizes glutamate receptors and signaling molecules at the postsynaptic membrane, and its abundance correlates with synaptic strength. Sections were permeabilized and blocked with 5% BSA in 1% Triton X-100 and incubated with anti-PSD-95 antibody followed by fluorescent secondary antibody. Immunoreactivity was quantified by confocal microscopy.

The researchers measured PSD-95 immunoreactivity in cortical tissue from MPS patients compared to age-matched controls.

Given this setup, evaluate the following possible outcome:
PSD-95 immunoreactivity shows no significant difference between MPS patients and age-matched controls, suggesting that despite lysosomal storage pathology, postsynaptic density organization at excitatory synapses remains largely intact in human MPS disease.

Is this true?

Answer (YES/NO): NO